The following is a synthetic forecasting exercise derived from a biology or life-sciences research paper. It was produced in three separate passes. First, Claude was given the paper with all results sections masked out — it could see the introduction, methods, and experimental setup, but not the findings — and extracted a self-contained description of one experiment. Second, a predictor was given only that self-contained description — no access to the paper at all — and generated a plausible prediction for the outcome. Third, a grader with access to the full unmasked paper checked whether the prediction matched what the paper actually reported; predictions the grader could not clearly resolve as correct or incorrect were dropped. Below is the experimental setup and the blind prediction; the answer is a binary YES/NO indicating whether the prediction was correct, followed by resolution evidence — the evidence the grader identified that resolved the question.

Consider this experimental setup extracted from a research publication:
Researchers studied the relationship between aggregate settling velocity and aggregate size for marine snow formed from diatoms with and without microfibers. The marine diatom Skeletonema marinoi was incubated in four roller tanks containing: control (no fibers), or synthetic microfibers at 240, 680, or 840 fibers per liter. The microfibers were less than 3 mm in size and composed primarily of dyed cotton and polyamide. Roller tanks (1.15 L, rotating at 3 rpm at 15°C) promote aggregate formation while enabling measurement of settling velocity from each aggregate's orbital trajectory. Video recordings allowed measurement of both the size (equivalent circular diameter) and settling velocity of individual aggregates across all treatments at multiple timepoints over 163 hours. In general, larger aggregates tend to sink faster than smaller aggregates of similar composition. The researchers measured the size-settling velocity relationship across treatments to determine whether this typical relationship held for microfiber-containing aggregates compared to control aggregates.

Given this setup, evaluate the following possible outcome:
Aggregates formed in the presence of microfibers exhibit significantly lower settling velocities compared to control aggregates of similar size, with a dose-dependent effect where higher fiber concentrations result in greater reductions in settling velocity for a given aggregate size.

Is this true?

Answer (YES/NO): YES